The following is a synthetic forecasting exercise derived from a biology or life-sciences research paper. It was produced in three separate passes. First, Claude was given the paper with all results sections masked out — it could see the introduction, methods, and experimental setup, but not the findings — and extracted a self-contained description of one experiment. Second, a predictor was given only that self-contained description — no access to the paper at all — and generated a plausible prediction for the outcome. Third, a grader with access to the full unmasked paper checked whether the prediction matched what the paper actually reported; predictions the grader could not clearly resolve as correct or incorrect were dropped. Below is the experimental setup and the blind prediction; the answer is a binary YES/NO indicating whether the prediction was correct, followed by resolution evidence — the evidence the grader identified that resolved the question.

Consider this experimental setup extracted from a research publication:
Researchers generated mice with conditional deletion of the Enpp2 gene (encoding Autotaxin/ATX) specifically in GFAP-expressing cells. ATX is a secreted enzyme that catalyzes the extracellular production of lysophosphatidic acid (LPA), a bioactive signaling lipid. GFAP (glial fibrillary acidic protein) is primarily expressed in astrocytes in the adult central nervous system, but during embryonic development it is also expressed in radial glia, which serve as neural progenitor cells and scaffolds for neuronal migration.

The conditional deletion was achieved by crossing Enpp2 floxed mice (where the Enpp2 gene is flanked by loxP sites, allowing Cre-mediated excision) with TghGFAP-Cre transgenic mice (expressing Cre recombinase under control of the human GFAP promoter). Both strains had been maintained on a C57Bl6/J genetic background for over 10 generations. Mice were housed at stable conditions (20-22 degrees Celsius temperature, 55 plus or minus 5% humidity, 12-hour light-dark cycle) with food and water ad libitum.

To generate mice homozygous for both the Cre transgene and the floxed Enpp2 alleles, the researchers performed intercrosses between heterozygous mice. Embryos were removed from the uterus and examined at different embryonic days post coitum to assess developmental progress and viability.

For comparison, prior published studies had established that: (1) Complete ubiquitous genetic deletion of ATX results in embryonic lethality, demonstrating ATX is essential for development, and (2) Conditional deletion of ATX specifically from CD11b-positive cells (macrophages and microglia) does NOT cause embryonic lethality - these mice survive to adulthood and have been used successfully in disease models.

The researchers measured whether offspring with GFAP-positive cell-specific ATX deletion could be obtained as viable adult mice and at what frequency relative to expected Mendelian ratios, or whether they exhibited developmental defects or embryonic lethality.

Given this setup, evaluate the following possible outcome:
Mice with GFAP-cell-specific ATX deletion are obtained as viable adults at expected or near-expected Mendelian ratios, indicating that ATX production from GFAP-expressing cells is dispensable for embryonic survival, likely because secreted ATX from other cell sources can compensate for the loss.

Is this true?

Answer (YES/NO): NO